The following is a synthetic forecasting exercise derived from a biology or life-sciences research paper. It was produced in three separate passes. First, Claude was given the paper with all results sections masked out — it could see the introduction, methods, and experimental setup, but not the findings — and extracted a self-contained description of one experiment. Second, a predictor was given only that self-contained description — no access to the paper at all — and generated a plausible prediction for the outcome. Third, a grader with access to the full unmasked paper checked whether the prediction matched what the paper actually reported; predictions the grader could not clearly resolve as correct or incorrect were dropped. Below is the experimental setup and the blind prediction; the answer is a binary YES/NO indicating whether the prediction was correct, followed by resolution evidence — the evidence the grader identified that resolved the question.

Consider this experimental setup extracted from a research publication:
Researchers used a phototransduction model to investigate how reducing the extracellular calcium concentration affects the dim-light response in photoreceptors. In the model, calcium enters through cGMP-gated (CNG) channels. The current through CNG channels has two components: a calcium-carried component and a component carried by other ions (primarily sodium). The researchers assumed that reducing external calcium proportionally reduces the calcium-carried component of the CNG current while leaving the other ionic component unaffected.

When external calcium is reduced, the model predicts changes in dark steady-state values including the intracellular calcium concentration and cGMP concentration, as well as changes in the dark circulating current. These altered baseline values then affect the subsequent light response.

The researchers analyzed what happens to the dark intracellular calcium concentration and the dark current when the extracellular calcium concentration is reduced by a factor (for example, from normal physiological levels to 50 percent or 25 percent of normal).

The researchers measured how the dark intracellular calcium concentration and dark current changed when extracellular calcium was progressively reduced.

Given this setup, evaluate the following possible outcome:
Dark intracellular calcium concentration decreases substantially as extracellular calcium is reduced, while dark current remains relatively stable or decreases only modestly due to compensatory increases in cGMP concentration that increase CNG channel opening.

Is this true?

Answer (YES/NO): NO